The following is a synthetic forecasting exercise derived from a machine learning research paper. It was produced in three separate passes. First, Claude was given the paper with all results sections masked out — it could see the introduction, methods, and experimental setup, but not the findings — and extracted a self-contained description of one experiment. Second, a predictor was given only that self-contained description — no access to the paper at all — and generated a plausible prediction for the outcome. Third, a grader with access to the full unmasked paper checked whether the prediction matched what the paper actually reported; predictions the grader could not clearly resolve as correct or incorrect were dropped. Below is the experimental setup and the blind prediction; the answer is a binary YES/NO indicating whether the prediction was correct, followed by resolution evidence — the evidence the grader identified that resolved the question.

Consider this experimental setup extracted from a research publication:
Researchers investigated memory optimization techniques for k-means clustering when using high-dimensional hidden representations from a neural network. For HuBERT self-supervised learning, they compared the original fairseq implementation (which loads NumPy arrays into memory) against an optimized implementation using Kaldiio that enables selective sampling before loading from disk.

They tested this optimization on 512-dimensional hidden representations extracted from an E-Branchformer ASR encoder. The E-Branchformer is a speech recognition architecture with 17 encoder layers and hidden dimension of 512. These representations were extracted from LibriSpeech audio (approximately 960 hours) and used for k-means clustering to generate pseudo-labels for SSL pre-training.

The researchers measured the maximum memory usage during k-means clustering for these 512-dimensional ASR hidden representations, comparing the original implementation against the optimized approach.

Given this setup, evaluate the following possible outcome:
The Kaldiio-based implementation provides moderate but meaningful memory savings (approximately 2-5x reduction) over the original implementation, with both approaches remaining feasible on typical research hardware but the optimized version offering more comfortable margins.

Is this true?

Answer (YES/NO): NO